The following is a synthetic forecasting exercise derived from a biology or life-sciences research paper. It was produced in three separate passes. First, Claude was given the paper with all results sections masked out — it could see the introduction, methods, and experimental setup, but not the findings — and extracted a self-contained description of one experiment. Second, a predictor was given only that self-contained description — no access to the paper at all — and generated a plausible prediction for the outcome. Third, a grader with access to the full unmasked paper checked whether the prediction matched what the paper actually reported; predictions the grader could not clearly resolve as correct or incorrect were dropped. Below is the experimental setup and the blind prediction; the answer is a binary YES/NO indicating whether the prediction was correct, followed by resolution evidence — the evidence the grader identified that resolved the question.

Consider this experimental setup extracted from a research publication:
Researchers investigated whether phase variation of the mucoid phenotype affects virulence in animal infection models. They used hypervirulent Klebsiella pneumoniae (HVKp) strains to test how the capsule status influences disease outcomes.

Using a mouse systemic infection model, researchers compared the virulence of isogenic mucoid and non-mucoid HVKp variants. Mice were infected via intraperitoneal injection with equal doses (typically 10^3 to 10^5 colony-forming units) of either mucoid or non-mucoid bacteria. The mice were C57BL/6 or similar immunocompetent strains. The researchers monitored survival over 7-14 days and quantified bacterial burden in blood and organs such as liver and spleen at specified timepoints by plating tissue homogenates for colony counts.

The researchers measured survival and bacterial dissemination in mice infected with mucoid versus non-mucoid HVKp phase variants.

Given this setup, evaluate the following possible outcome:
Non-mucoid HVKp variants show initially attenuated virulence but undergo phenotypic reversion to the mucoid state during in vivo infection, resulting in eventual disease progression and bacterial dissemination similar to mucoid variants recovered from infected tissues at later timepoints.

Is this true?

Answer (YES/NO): NO